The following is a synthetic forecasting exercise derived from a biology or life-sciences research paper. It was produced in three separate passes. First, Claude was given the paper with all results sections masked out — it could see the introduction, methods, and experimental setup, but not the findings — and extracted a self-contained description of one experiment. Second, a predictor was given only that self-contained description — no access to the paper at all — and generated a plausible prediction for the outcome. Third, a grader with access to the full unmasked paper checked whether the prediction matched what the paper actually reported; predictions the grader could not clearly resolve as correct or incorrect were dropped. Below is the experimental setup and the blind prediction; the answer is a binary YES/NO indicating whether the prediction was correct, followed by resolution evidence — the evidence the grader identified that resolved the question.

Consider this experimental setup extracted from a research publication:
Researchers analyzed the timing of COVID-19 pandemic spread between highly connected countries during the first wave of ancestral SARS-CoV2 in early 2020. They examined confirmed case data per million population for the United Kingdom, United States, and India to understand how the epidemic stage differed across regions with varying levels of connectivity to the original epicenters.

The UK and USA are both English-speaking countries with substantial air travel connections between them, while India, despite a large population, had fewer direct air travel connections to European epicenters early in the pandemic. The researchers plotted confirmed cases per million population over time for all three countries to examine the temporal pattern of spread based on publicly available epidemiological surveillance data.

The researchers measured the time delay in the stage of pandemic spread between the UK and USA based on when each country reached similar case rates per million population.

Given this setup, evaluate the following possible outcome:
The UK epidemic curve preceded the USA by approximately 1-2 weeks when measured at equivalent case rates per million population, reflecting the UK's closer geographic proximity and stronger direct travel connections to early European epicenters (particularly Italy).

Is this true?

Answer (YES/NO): YES